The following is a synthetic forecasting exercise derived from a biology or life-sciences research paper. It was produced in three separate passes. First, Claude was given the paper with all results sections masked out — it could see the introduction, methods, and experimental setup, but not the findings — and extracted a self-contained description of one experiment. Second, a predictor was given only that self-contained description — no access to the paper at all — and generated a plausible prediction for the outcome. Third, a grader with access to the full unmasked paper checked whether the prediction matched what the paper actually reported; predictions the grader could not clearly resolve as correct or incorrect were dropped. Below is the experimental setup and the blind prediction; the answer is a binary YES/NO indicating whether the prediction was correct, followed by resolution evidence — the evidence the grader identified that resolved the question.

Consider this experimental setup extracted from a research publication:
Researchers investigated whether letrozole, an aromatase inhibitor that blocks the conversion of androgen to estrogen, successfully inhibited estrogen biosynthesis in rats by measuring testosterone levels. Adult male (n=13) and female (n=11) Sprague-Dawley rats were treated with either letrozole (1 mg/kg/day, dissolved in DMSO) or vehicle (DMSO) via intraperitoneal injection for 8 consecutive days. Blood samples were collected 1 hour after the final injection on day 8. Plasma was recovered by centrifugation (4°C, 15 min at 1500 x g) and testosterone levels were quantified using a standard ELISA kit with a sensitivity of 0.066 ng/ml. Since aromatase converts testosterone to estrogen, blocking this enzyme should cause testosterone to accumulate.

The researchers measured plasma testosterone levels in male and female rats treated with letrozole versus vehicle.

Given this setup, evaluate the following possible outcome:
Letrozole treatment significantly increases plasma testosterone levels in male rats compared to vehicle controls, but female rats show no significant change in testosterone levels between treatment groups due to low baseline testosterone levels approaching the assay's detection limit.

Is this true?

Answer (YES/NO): NO